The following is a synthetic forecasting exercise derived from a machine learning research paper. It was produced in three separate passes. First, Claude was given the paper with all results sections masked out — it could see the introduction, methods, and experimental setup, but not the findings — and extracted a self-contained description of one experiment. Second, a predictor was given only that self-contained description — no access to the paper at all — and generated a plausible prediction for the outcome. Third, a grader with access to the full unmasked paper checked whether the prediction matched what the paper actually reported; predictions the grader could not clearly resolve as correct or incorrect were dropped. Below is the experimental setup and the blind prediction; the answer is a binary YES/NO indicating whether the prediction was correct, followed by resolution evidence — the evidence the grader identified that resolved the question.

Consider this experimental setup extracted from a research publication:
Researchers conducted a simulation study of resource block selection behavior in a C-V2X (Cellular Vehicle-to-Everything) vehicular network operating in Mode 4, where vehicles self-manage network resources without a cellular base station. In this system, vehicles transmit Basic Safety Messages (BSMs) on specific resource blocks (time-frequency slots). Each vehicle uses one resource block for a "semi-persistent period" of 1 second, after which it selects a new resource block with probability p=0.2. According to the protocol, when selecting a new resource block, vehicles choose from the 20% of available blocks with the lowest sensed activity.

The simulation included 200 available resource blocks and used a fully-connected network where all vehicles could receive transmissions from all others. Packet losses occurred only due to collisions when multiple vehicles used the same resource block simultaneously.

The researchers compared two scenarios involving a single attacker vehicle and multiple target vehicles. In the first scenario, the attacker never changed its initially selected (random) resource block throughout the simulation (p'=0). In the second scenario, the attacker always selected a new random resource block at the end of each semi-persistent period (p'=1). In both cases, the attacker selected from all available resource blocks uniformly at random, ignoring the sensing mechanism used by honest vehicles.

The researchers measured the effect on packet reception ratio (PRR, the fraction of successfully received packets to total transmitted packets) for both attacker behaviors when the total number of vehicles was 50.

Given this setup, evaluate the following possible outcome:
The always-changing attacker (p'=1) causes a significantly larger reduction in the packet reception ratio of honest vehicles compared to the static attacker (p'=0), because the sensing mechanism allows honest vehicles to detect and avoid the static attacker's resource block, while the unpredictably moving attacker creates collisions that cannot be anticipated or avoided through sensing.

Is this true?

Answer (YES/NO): YES